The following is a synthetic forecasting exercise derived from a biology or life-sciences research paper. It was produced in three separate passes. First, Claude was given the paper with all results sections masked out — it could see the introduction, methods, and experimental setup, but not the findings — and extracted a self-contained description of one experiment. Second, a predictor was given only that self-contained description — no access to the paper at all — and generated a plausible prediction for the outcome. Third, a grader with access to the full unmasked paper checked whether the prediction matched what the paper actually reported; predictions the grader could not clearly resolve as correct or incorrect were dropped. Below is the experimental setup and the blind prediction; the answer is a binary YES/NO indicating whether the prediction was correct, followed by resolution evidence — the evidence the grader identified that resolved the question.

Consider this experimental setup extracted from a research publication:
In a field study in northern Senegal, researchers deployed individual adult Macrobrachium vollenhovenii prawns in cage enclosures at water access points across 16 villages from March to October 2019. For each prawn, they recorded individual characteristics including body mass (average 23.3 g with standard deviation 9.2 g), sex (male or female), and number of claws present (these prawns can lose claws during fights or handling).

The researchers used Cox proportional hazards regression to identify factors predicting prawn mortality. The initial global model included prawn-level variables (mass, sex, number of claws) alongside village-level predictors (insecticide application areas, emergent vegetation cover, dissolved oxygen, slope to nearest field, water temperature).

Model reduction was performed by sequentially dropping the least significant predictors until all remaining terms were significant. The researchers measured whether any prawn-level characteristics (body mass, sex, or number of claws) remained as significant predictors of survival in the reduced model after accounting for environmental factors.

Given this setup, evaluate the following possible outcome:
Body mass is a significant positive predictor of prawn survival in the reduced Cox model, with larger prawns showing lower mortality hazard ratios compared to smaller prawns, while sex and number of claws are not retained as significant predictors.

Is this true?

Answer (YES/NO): NO